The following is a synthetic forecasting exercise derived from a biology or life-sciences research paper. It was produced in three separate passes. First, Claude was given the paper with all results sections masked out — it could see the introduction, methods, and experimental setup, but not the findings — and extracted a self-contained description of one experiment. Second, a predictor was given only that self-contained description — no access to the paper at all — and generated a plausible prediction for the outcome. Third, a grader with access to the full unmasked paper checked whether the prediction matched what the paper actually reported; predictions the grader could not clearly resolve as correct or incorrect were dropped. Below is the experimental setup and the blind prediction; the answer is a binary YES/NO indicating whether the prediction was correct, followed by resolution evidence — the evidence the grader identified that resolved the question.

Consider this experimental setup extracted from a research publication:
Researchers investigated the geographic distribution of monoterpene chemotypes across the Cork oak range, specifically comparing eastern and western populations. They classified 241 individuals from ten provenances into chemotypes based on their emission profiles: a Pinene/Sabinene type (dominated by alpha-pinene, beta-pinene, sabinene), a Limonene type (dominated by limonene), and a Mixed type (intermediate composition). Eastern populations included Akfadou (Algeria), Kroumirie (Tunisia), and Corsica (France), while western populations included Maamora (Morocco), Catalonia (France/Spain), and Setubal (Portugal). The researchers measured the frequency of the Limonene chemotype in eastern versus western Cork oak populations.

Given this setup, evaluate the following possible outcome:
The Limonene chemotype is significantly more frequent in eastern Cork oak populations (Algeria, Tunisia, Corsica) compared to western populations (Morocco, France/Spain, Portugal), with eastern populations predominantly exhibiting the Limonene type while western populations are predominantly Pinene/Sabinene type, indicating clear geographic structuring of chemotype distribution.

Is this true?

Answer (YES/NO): NO